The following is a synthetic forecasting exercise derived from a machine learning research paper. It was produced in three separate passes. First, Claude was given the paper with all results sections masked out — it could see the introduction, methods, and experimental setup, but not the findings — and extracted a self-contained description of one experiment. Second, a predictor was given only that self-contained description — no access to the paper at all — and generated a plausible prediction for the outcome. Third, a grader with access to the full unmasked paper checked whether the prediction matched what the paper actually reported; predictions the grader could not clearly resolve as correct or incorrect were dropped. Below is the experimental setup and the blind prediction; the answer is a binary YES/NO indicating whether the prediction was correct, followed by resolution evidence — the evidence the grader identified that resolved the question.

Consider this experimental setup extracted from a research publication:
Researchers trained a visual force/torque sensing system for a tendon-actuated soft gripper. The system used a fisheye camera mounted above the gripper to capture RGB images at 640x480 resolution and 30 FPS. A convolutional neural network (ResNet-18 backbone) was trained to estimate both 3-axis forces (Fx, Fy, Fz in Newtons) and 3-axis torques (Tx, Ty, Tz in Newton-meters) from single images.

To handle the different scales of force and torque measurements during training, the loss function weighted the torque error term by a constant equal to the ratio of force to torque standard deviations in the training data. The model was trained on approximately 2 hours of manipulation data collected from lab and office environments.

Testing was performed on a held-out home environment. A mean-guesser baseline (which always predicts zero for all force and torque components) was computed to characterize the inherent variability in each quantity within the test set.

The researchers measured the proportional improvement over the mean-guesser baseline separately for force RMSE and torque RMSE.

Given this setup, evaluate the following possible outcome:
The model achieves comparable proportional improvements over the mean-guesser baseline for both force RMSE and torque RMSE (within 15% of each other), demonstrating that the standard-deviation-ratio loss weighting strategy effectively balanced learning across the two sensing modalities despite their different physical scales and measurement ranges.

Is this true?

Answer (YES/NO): NO